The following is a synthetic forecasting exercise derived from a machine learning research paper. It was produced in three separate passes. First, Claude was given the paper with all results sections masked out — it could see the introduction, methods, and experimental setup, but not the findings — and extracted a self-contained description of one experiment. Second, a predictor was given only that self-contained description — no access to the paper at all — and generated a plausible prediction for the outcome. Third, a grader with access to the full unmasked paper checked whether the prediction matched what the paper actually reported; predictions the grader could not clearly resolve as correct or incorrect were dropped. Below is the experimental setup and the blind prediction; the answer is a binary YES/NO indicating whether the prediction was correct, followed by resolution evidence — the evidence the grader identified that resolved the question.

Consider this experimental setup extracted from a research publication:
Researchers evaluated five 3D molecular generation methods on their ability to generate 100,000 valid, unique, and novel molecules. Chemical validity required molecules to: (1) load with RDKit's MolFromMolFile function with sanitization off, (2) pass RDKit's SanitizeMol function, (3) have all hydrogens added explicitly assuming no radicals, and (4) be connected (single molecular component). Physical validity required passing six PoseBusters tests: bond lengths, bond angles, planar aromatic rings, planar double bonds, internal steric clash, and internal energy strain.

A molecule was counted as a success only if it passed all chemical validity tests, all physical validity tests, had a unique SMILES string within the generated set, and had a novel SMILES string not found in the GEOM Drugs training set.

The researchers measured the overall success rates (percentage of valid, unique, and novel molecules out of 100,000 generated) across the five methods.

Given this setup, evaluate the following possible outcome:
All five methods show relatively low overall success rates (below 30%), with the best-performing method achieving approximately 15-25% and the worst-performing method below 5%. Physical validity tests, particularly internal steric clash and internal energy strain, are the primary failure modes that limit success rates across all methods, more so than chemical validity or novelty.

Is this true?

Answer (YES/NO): NO